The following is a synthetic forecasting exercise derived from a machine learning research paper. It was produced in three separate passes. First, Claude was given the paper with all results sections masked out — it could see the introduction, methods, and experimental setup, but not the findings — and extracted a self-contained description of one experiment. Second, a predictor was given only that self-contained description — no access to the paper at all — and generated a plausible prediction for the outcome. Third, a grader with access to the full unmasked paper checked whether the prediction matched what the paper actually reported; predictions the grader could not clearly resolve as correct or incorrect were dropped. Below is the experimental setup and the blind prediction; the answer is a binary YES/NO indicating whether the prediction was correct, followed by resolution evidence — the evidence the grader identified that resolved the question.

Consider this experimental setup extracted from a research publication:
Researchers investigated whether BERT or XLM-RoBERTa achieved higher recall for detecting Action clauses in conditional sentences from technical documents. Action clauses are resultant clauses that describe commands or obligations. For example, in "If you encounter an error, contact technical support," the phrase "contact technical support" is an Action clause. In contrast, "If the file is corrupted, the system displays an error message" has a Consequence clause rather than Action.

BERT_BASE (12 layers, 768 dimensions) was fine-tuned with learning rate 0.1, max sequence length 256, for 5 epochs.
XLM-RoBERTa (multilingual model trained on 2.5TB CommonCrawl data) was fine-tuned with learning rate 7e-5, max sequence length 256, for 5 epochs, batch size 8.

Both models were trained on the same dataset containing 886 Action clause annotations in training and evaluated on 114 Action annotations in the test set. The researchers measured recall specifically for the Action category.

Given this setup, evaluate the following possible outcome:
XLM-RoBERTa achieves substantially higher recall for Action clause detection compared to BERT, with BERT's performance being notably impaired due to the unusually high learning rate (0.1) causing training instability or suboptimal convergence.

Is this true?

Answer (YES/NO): NO